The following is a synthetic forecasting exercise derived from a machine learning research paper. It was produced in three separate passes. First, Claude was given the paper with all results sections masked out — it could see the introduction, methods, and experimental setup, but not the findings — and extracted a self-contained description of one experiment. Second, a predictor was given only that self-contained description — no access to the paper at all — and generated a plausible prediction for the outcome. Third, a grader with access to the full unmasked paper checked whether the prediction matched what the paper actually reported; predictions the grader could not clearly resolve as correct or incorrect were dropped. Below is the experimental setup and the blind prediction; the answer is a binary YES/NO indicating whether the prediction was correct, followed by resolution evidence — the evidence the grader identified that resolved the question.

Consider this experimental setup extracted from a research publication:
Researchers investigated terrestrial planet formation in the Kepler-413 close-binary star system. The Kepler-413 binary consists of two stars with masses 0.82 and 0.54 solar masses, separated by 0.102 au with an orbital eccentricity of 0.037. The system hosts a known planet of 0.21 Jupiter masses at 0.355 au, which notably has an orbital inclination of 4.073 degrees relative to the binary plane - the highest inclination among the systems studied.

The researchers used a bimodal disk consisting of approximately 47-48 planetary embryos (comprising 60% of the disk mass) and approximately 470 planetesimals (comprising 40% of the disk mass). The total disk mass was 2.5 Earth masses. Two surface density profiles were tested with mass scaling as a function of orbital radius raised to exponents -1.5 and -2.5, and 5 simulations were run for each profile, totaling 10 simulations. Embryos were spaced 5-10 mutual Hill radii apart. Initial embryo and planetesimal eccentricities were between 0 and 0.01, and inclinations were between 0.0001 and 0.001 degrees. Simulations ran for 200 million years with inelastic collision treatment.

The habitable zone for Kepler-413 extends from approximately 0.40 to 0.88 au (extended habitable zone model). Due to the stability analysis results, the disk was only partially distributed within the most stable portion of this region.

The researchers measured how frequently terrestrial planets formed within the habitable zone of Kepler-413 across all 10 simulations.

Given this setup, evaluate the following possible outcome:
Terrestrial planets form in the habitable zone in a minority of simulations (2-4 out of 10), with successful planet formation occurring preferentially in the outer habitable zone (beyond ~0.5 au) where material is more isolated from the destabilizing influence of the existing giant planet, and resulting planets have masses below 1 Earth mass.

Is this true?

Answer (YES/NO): NO